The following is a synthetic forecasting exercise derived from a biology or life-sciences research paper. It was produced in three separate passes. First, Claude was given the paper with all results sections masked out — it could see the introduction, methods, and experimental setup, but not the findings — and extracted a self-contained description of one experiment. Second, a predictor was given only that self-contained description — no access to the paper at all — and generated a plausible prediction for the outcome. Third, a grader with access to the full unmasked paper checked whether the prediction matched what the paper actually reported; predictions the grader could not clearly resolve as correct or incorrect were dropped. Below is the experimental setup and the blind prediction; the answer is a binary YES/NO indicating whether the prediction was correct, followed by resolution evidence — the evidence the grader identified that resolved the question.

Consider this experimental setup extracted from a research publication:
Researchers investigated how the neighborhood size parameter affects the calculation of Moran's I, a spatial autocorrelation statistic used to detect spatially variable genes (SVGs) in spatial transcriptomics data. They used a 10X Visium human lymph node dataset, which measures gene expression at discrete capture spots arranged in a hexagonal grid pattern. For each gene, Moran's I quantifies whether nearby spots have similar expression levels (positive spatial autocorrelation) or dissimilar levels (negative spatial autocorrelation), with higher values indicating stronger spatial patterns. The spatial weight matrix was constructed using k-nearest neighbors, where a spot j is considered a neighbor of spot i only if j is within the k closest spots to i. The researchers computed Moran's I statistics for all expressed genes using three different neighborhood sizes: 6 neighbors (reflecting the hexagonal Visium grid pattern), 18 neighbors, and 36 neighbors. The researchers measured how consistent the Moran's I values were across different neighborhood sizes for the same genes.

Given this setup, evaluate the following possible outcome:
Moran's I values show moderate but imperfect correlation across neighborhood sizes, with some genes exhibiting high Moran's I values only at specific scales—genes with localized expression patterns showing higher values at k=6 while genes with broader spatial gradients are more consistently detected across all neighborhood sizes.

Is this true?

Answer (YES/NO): NO